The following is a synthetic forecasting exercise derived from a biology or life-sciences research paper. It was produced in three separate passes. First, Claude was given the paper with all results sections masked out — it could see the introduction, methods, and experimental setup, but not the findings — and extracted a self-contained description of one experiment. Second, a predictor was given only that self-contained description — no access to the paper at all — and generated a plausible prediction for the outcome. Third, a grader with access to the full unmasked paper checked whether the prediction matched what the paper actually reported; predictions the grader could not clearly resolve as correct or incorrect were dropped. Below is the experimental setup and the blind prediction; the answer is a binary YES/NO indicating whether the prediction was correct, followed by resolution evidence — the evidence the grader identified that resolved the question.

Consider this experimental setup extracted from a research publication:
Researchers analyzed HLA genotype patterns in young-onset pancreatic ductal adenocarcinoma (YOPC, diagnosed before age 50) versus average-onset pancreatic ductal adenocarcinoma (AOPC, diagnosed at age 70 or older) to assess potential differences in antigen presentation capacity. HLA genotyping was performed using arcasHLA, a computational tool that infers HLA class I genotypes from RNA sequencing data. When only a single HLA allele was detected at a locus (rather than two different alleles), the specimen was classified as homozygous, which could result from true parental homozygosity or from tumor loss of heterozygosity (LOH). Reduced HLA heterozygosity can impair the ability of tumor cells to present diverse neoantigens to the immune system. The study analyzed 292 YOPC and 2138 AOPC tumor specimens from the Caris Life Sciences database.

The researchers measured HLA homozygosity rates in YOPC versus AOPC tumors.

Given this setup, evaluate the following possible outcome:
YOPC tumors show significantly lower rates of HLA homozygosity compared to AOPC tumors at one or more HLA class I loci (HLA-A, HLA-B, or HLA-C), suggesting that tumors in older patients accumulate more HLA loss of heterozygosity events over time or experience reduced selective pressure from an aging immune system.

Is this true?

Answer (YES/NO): NO